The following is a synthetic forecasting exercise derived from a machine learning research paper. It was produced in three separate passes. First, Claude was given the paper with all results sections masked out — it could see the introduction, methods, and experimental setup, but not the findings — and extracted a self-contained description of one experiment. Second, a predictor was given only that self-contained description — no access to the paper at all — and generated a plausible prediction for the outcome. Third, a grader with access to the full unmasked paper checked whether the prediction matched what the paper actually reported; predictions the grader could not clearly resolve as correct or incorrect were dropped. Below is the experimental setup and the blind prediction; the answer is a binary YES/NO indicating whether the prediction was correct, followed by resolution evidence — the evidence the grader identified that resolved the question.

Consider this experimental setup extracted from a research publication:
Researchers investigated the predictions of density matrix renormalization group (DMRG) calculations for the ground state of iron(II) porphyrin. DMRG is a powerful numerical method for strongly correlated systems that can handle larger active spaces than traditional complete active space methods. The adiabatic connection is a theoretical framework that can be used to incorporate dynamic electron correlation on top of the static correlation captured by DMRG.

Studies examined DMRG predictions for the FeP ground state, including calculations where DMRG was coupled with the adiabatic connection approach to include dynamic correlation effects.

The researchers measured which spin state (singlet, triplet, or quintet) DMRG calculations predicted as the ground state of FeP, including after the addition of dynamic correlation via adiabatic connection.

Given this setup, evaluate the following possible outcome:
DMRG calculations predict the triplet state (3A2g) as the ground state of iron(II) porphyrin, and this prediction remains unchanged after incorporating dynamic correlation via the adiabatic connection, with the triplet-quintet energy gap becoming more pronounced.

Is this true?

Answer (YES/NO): NO